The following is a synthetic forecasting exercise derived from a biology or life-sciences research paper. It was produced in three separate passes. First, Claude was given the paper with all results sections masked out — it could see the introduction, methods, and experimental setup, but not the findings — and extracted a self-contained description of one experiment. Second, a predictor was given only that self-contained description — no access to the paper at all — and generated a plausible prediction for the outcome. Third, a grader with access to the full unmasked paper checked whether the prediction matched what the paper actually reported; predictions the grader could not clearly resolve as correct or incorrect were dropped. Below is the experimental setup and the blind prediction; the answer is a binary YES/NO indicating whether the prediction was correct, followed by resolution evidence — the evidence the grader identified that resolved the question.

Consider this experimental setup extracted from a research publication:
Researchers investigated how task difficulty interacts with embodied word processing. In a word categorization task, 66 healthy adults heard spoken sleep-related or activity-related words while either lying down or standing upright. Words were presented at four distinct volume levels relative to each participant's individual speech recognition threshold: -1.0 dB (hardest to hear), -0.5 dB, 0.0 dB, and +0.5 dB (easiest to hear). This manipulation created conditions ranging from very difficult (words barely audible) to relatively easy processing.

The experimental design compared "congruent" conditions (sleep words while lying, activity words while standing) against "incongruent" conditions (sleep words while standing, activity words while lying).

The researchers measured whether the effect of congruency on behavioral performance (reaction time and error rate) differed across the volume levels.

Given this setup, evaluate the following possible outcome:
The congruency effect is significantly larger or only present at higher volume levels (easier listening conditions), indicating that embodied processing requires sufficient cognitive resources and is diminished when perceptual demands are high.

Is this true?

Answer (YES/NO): NO